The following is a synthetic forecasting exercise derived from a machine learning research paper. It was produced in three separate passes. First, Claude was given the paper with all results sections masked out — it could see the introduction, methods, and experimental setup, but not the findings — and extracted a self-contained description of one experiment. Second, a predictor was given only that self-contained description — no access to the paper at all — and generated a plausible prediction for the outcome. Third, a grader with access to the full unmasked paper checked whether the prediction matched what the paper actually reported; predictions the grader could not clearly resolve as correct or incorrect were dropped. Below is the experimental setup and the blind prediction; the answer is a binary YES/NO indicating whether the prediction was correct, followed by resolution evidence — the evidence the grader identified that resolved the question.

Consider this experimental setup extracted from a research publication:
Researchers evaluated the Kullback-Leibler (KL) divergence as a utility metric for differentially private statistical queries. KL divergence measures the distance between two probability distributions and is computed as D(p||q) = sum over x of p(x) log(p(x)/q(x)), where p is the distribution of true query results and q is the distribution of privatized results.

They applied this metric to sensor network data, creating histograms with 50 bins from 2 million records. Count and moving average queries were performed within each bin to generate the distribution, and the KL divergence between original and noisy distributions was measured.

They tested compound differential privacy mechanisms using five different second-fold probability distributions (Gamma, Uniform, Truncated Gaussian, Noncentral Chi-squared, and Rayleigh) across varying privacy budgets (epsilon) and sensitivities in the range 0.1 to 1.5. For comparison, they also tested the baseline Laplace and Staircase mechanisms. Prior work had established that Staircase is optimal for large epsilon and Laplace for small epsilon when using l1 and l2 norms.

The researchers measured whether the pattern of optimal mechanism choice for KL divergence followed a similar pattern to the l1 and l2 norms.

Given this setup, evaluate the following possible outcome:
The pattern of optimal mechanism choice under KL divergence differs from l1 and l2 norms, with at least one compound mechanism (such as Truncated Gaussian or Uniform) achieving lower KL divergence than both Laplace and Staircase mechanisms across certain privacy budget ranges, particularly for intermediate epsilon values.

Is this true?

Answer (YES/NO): NO